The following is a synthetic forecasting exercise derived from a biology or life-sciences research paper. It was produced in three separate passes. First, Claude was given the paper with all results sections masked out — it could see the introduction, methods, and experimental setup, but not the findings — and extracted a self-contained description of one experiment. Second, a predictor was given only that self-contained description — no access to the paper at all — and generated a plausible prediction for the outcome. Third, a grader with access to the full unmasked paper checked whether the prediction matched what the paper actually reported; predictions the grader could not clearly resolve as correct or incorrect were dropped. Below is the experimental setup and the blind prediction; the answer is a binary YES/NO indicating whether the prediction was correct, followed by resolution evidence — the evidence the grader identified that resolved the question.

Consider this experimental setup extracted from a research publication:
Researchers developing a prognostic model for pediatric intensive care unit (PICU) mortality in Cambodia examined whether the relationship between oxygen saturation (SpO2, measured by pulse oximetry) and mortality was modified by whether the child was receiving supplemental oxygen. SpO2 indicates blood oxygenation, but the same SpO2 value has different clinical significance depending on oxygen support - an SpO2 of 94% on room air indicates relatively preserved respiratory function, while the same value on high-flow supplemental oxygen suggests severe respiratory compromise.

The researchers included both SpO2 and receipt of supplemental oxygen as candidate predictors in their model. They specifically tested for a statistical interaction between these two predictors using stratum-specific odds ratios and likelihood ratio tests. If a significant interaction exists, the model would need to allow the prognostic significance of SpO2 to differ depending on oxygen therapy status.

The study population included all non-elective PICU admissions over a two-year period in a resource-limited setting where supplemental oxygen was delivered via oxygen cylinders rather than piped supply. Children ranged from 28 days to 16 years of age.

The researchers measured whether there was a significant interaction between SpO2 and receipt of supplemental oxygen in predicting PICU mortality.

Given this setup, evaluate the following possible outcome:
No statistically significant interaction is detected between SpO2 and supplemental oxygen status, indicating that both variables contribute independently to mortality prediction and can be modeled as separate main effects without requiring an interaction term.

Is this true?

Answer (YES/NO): YES